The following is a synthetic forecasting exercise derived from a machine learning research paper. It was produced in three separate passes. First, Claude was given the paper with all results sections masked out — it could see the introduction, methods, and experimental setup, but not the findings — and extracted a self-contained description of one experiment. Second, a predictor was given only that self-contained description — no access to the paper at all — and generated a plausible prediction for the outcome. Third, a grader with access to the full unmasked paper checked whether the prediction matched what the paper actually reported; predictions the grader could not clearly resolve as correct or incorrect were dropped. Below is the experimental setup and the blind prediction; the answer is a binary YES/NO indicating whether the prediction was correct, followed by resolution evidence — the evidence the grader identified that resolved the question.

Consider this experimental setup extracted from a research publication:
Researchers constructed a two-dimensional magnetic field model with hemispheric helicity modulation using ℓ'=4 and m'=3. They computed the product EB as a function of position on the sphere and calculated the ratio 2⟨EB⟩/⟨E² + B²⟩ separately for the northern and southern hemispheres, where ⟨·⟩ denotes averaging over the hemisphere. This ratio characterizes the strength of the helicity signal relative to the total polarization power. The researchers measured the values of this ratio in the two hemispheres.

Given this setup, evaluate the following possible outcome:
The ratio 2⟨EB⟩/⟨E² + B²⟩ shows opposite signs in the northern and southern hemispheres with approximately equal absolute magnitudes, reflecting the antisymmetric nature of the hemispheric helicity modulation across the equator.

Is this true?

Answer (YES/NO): YES